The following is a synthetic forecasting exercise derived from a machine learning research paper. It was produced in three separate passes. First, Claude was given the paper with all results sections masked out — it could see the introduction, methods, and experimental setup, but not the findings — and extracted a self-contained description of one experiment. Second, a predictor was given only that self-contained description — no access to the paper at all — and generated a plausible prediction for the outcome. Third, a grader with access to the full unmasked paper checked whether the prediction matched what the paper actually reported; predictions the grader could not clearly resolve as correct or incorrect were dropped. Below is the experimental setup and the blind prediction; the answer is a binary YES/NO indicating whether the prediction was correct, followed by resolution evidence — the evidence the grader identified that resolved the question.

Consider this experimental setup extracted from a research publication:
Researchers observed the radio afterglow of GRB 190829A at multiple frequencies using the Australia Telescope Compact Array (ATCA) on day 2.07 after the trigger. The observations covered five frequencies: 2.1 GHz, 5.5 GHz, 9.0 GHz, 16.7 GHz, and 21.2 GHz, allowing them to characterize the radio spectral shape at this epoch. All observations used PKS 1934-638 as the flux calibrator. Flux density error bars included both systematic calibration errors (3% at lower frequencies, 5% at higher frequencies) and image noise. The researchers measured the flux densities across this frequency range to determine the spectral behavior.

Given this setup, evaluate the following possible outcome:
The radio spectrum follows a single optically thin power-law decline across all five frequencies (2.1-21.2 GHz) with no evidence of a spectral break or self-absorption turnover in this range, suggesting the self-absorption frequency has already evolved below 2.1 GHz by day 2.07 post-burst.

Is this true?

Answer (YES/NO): NO